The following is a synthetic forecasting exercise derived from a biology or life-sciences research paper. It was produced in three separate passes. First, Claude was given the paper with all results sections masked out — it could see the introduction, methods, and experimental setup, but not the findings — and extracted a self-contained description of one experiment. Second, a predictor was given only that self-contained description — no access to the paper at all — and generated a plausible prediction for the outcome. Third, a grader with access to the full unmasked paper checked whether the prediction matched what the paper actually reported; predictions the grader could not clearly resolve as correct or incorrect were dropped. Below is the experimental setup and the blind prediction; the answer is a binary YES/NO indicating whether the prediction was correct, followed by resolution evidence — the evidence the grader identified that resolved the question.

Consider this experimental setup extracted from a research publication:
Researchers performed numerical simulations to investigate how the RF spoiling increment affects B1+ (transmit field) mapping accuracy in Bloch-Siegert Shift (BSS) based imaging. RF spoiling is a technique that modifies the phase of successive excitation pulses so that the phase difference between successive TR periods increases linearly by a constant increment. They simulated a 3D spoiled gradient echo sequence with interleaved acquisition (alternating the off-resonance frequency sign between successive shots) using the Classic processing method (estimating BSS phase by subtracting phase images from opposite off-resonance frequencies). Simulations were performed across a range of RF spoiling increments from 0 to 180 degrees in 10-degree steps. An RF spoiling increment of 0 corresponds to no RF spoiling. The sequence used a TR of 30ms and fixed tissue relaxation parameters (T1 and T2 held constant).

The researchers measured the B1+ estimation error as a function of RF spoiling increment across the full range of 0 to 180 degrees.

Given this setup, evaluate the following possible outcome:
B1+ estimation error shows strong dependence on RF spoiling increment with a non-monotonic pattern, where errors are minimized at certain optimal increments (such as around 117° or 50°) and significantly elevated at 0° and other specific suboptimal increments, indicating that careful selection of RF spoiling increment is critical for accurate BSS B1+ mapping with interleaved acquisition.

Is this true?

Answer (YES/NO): NO